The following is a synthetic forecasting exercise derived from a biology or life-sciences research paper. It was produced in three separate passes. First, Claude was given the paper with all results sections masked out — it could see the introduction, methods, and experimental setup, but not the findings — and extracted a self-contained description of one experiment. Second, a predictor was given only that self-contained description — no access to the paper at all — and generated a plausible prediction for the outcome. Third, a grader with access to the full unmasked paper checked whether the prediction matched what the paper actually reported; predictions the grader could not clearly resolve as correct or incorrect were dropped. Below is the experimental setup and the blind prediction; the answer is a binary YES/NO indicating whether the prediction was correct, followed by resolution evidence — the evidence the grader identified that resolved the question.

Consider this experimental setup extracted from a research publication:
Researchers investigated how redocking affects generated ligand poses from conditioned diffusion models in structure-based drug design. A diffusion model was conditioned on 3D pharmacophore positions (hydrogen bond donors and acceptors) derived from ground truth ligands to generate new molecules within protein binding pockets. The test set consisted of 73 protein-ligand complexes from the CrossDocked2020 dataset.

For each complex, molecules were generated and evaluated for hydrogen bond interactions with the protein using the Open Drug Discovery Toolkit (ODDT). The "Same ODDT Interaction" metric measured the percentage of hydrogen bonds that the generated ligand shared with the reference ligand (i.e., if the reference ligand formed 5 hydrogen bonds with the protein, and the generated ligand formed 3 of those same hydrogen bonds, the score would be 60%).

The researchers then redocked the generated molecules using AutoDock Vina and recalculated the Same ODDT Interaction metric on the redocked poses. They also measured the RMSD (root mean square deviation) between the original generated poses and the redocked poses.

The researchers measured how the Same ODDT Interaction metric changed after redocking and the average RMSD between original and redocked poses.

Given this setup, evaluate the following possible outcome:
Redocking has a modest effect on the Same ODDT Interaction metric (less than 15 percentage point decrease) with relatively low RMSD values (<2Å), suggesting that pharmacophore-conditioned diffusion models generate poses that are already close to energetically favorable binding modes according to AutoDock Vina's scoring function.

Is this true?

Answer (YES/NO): NO